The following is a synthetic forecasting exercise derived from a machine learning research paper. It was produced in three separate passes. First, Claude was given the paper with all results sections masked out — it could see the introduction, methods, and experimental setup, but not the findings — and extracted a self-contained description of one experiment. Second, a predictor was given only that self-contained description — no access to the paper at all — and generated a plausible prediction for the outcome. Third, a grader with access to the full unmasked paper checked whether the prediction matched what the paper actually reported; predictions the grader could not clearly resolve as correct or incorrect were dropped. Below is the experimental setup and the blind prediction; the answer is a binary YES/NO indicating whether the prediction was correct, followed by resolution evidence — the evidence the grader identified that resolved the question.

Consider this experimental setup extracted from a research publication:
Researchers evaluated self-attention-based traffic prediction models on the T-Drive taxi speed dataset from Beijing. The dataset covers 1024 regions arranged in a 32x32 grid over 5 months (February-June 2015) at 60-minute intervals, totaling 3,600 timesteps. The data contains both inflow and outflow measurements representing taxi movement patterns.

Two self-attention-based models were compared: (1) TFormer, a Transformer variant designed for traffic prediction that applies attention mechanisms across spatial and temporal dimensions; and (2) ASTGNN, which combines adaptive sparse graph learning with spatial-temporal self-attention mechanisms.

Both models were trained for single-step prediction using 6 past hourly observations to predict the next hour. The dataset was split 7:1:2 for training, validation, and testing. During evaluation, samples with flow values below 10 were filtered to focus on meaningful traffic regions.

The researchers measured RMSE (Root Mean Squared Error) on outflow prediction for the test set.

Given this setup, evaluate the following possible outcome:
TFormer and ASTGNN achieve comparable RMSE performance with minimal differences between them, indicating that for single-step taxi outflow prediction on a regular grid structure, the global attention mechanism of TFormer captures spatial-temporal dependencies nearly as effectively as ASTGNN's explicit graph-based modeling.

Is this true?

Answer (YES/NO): NO